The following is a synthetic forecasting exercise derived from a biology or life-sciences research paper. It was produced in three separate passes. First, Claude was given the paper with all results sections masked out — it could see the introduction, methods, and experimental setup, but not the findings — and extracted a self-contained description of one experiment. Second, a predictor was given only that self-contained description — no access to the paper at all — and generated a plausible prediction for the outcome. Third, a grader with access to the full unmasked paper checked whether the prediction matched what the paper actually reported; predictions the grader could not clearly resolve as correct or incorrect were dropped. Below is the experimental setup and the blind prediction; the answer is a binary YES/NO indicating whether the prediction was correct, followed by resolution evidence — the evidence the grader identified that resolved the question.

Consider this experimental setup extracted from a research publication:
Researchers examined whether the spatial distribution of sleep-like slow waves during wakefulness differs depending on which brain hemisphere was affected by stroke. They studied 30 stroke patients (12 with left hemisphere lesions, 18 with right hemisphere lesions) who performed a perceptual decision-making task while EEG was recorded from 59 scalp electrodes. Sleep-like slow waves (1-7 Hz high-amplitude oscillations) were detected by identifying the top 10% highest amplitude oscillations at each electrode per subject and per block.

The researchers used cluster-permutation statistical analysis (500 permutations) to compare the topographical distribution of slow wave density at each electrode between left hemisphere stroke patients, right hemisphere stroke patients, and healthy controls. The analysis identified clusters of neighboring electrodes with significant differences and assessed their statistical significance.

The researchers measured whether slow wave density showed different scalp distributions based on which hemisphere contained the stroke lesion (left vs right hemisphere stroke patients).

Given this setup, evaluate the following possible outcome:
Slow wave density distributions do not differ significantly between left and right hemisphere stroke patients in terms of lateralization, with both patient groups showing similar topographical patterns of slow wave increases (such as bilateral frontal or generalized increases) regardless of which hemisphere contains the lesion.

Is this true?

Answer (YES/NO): YES